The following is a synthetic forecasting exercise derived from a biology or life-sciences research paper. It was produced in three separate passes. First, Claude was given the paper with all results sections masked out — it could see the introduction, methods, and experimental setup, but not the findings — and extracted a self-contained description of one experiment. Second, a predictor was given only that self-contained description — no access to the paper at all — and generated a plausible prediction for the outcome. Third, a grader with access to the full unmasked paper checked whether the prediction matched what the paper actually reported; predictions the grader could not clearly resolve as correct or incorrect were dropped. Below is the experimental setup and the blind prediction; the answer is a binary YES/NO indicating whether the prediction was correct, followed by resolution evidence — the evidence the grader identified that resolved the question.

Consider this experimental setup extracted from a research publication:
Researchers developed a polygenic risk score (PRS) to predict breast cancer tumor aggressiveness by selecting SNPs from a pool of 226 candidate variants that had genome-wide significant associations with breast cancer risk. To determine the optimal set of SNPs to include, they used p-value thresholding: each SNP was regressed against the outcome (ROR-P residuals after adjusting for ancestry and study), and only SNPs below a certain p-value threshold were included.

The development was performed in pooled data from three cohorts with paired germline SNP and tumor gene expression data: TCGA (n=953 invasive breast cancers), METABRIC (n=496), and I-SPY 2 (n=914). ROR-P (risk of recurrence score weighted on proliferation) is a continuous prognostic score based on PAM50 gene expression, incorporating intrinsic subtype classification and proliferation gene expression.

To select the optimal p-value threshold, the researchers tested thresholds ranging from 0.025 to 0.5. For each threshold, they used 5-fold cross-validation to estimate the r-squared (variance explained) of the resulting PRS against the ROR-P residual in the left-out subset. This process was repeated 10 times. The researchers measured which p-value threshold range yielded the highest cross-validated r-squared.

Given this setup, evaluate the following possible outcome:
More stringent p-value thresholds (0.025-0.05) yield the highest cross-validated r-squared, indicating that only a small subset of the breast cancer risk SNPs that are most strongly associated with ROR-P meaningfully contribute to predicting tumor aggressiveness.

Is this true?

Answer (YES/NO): NO